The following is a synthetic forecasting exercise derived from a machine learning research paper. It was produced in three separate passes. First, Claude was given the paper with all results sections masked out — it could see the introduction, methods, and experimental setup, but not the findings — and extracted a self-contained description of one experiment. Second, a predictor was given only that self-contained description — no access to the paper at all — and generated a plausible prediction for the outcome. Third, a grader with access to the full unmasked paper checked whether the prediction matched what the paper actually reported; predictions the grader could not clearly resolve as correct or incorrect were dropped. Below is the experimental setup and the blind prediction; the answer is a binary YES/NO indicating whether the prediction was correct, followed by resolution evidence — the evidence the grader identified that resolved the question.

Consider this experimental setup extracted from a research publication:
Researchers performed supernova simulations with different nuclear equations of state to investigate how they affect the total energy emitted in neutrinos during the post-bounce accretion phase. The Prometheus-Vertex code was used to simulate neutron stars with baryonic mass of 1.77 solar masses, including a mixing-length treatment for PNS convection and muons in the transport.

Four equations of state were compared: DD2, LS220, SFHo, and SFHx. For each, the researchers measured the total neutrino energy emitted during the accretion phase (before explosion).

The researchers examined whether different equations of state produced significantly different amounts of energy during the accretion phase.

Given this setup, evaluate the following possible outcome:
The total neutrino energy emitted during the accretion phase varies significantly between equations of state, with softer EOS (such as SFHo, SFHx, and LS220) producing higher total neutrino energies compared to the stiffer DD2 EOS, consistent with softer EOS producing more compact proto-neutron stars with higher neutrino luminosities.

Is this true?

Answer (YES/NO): YES